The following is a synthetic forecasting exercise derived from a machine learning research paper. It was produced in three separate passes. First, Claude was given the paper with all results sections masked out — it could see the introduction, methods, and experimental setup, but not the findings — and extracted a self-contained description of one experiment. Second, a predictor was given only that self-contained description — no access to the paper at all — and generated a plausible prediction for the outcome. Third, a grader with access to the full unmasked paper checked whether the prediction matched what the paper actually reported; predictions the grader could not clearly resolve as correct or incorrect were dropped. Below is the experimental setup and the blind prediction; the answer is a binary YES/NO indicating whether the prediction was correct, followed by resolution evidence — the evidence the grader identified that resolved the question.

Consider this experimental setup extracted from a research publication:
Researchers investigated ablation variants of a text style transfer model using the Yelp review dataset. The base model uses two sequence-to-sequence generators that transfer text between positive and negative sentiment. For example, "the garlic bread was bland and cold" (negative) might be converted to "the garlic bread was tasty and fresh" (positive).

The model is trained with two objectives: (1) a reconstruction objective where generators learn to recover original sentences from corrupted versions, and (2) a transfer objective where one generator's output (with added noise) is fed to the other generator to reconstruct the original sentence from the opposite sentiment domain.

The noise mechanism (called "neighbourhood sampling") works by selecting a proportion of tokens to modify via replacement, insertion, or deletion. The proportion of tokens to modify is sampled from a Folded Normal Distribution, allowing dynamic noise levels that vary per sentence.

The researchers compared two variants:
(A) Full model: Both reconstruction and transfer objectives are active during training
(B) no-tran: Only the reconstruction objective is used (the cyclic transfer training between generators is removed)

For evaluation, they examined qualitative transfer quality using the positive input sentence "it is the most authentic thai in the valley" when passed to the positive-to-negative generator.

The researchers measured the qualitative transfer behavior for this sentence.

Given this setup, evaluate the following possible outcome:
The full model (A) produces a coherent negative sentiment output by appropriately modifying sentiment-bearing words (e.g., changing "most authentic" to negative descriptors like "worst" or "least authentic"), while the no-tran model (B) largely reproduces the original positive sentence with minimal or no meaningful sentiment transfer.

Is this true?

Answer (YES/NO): YES